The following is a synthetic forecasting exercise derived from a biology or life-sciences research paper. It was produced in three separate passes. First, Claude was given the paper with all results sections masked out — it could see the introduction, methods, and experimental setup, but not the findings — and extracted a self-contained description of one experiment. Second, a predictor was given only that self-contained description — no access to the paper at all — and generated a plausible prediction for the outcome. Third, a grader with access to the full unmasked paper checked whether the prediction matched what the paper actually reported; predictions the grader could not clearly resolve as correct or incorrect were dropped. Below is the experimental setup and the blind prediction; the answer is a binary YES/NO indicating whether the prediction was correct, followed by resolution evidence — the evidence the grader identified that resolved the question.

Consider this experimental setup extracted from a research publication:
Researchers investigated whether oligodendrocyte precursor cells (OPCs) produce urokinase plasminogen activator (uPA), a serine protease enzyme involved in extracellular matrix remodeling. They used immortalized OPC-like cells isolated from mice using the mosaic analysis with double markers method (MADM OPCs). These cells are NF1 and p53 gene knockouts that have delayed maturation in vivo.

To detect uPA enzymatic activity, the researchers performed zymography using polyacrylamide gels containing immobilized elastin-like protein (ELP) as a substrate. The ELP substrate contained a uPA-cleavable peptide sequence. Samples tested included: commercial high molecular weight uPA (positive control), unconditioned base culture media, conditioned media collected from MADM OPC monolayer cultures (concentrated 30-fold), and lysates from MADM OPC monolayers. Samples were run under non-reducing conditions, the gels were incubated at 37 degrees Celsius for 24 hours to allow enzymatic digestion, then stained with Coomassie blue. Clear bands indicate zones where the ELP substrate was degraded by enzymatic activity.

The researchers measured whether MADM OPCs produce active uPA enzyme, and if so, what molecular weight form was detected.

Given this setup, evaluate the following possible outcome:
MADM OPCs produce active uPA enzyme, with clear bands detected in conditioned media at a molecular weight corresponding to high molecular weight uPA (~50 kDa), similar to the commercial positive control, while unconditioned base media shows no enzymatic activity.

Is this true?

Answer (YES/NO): NO